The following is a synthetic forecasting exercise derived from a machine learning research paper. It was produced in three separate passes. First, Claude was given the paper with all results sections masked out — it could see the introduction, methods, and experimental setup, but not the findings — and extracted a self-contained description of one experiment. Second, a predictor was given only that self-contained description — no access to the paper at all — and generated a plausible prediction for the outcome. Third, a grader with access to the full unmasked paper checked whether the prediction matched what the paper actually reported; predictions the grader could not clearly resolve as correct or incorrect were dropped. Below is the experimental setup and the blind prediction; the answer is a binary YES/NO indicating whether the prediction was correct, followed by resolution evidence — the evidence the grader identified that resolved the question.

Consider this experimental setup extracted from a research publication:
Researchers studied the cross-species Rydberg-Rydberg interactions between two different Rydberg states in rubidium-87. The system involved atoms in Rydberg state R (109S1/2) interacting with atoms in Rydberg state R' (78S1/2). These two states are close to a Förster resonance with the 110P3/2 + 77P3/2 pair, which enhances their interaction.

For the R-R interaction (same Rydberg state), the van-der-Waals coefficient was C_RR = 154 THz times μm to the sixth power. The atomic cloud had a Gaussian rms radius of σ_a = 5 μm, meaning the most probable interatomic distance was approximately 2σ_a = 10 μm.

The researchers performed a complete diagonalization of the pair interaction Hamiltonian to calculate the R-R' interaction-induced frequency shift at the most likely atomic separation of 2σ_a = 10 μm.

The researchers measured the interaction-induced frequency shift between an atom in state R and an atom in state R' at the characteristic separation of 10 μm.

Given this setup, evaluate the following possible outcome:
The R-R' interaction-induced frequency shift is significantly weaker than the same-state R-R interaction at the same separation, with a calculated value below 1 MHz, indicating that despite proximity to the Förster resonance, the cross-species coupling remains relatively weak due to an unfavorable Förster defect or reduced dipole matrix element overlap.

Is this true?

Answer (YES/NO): NO